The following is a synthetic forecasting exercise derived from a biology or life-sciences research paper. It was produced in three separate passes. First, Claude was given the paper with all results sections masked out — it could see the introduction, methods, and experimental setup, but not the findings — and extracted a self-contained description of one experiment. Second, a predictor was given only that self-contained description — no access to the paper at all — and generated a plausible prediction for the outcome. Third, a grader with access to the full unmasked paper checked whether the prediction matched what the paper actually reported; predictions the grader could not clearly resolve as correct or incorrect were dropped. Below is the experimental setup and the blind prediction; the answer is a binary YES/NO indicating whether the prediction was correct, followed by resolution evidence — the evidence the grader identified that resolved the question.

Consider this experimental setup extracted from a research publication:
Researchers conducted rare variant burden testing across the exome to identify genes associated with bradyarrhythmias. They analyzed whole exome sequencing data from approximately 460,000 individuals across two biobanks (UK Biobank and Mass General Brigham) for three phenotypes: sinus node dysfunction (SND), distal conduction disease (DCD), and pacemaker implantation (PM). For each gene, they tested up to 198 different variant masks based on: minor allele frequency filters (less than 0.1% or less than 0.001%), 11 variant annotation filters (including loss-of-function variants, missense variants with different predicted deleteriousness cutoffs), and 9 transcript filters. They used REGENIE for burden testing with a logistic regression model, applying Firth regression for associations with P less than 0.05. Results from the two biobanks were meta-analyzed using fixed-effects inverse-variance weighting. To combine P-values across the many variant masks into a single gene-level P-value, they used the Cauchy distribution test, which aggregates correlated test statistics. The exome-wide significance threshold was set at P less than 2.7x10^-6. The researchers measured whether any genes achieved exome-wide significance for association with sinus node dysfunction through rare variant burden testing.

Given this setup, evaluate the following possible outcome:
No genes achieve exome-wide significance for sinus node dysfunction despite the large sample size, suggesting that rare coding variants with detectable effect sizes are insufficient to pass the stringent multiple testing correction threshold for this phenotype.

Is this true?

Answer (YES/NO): NO